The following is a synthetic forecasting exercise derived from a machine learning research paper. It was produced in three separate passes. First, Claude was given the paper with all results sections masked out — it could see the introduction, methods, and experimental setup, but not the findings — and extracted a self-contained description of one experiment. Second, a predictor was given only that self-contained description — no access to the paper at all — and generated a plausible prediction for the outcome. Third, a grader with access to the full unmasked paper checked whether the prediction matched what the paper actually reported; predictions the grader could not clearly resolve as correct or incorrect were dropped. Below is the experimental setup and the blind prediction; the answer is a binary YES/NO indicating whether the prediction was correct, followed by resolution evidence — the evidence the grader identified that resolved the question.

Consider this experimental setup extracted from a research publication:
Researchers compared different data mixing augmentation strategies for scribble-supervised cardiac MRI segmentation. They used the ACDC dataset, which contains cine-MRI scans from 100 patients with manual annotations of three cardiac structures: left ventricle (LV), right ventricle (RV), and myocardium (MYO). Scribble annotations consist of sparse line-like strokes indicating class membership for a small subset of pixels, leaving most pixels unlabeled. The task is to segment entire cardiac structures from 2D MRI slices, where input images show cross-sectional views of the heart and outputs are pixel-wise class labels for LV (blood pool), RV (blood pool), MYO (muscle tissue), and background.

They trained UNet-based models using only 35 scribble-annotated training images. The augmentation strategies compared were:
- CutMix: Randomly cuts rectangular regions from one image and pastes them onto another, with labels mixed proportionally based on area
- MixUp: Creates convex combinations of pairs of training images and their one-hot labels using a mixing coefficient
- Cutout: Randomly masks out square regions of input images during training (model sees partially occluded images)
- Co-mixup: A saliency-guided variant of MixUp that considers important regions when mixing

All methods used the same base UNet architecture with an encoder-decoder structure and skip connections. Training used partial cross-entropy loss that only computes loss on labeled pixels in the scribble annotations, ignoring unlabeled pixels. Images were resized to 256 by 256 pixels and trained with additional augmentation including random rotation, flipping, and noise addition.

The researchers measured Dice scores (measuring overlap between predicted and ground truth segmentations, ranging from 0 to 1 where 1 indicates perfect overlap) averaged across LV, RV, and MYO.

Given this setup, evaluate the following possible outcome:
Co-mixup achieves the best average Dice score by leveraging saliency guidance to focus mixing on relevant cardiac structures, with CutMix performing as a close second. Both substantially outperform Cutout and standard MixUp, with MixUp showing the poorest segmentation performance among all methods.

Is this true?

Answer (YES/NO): NO